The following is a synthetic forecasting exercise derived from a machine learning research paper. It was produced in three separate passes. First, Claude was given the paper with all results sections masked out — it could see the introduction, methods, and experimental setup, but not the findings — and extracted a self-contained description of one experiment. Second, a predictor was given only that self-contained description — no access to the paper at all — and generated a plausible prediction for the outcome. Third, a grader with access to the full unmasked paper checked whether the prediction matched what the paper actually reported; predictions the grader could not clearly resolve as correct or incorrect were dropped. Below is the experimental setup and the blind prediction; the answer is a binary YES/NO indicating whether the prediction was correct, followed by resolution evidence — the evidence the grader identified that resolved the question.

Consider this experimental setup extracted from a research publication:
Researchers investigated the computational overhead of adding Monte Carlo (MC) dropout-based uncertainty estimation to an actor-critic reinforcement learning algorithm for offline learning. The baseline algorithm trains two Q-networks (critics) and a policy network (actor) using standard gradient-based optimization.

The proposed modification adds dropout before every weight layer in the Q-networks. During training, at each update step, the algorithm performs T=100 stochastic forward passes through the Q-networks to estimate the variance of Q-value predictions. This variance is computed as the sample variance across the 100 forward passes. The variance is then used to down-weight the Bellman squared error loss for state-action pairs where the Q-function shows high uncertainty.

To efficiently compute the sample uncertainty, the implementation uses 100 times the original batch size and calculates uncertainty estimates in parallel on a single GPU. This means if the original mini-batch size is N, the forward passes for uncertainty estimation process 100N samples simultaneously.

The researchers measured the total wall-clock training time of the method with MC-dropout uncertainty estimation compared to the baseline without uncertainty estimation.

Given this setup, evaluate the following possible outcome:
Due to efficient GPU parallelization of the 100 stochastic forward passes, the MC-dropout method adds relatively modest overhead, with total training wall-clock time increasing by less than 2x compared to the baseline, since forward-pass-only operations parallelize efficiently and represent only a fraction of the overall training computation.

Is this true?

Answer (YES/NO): YES